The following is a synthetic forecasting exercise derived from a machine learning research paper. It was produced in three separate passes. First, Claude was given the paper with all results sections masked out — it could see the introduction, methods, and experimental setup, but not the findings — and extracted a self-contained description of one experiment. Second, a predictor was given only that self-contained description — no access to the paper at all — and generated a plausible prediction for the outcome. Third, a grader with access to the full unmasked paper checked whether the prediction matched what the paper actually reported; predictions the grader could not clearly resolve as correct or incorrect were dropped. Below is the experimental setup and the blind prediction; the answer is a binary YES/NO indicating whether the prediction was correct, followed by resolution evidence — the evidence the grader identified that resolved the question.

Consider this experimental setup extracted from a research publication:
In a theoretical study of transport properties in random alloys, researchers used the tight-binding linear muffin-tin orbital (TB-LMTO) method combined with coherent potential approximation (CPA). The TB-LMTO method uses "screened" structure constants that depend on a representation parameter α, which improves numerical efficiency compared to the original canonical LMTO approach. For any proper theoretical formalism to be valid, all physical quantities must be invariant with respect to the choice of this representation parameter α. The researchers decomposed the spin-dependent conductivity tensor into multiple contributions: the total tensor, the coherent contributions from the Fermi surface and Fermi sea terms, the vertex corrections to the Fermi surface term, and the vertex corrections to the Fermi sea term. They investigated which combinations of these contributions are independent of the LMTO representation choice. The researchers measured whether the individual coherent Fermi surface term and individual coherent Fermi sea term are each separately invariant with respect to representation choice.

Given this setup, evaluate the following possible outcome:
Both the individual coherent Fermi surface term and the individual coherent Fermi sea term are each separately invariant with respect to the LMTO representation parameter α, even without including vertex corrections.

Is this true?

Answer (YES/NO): NO